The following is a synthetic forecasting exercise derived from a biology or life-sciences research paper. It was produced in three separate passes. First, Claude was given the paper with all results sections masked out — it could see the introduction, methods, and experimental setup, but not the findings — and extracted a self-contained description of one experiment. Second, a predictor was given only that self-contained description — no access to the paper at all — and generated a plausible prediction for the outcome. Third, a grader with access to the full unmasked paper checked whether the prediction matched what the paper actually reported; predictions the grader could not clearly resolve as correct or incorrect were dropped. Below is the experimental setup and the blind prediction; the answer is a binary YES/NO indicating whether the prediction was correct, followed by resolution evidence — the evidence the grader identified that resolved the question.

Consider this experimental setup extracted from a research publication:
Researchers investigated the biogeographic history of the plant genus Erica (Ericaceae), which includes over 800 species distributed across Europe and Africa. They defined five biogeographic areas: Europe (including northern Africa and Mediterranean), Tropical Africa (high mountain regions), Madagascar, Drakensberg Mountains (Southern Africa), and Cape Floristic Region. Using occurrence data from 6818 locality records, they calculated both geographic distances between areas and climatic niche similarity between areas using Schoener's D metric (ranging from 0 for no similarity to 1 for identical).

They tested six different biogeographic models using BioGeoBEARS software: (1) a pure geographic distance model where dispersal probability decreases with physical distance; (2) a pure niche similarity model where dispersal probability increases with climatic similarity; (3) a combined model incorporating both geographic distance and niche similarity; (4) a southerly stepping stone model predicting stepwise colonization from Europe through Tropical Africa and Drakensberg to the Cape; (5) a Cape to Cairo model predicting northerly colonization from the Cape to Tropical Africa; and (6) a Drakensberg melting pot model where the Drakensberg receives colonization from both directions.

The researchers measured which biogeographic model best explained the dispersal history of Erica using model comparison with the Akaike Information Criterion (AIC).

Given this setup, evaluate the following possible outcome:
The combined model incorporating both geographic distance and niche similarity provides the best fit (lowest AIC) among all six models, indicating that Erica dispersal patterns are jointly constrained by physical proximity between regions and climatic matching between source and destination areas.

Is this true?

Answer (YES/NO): NO